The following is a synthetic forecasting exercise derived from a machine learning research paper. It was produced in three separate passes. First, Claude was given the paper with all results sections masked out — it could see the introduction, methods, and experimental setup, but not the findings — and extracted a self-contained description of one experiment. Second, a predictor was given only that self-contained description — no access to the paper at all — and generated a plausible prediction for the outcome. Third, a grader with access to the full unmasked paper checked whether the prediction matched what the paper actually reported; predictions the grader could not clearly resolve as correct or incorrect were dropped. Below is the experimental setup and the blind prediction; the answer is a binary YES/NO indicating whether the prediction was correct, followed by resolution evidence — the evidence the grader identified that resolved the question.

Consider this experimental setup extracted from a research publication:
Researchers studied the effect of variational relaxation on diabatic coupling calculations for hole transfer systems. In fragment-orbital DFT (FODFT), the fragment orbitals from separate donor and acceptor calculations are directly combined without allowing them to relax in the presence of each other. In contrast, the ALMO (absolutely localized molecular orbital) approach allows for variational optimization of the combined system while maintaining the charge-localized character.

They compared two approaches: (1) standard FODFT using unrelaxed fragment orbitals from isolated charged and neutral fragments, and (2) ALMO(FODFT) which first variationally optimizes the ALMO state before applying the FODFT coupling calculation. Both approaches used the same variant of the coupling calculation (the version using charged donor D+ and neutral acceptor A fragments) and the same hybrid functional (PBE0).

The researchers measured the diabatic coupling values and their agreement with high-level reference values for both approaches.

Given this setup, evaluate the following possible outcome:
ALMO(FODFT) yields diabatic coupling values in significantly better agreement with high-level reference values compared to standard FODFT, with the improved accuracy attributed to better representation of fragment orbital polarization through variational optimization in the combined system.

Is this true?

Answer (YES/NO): NO